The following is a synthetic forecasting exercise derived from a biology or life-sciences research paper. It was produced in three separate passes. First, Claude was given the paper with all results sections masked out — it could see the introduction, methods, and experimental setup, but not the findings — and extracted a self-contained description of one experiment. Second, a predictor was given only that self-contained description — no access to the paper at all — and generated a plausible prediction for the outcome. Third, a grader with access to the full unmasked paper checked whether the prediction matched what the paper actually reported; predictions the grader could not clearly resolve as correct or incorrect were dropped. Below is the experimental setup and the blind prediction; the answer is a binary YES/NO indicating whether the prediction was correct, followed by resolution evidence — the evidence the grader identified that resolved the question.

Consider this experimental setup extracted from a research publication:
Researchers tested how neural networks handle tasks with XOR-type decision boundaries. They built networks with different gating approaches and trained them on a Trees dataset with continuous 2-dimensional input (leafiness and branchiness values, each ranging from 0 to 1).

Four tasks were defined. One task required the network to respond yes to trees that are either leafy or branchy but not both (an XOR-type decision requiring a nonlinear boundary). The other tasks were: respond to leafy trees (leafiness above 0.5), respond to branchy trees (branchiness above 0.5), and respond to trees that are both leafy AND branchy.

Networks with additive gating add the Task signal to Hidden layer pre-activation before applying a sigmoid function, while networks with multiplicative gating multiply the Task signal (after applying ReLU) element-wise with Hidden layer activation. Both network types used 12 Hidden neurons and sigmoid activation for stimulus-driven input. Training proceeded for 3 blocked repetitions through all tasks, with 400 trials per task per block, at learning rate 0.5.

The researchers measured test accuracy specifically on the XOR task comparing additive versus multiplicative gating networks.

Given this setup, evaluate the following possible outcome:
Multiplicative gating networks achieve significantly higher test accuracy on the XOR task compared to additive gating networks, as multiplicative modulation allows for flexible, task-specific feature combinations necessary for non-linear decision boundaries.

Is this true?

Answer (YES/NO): NO